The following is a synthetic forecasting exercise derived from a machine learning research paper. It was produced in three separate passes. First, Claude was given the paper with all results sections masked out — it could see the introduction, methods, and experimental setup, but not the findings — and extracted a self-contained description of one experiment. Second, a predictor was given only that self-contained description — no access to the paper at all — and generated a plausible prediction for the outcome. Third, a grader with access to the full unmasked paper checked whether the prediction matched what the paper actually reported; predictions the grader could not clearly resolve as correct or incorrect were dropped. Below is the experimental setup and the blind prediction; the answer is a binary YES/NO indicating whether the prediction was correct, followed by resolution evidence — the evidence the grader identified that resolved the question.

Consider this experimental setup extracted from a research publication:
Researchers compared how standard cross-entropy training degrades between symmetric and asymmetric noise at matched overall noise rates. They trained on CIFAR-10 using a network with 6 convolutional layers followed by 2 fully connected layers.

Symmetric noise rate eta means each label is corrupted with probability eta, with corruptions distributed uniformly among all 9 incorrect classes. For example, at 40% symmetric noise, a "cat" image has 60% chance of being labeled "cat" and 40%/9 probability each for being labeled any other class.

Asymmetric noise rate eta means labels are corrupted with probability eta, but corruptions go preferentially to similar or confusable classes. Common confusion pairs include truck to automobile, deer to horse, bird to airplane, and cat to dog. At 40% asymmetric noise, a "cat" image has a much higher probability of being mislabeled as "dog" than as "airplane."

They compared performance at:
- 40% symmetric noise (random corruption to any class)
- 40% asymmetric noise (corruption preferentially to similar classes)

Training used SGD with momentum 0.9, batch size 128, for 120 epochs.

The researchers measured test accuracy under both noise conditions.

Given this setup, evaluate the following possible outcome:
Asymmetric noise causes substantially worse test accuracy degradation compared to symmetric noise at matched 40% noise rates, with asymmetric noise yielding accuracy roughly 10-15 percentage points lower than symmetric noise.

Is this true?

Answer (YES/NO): NO